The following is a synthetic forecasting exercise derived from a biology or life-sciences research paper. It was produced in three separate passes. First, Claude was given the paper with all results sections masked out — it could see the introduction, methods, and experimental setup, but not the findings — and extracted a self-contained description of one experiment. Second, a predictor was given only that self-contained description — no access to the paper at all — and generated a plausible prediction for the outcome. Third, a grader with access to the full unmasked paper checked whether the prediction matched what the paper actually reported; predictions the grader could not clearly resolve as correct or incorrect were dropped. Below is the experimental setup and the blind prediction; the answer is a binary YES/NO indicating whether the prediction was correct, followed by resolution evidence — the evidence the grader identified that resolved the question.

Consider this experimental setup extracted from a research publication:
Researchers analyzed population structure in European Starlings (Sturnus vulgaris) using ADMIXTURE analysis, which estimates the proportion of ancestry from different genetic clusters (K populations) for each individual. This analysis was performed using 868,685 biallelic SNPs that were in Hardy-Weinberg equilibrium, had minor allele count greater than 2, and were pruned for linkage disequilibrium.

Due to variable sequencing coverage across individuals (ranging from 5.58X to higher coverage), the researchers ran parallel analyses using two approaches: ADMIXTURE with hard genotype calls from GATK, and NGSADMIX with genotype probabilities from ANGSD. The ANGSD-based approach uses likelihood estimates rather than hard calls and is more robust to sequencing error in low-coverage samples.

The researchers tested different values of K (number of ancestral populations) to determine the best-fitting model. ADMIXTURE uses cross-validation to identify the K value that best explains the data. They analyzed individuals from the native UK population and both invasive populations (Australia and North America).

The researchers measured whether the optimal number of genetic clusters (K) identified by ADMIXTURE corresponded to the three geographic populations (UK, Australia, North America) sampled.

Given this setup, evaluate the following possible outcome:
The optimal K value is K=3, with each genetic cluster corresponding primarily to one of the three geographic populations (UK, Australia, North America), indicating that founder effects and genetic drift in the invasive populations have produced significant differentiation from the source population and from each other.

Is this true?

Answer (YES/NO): NO